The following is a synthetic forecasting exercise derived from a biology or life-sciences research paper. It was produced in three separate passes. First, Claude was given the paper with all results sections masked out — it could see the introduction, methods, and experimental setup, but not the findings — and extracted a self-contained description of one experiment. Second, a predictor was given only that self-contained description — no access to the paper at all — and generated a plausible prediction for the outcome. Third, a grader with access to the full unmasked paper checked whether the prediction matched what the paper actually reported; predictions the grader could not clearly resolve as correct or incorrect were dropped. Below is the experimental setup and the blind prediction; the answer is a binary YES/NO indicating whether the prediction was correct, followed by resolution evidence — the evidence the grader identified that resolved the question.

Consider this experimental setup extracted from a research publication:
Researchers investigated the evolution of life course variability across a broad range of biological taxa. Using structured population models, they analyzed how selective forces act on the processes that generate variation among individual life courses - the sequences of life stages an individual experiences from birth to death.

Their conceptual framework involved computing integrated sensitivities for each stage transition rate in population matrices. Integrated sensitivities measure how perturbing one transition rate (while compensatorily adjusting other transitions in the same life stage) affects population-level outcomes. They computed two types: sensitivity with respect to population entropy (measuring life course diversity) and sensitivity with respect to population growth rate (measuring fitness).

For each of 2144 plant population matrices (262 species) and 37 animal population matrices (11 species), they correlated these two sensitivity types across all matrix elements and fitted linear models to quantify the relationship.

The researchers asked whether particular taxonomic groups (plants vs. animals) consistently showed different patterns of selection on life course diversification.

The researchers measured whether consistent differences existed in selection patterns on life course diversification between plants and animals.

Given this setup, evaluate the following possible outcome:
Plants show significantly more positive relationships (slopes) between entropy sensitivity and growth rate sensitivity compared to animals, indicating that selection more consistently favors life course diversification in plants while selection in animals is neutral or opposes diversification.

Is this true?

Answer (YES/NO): YES